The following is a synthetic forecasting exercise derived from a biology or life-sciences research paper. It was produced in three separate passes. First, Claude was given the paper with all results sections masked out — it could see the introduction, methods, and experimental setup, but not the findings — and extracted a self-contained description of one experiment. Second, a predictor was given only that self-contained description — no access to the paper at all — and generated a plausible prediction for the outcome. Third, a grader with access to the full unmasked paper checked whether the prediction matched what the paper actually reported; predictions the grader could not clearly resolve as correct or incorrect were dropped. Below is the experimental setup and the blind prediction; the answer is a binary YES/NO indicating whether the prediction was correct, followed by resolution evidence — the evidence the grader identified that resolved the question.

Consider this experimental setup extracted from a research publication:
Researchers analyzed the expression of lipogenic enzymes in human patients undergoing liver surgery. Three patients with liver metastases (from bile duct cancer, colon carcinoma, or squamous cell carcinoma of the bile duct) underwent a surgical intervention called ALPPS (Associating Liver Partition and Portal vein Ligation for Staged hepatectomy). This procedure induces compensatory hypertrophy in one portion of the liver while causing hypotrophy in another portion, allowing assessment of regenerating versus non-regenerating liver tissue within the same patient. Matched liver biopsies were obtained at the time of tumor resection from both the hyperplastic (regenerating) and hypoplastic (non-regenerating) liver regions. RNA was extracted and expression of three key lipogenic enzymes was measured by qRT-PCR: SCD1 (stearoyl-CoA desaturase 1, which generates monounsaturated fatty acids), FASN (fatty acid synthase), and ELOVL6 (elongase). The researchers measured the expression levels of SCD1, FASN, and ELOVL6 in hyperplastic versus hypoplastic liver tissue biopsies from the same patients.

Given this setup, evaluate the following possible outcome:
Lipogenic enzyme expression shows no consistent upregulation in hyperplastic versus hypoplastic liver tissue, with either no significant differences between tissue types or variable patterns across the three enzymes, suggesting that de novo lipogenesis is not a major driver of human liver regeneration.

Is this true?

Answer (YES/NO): NO